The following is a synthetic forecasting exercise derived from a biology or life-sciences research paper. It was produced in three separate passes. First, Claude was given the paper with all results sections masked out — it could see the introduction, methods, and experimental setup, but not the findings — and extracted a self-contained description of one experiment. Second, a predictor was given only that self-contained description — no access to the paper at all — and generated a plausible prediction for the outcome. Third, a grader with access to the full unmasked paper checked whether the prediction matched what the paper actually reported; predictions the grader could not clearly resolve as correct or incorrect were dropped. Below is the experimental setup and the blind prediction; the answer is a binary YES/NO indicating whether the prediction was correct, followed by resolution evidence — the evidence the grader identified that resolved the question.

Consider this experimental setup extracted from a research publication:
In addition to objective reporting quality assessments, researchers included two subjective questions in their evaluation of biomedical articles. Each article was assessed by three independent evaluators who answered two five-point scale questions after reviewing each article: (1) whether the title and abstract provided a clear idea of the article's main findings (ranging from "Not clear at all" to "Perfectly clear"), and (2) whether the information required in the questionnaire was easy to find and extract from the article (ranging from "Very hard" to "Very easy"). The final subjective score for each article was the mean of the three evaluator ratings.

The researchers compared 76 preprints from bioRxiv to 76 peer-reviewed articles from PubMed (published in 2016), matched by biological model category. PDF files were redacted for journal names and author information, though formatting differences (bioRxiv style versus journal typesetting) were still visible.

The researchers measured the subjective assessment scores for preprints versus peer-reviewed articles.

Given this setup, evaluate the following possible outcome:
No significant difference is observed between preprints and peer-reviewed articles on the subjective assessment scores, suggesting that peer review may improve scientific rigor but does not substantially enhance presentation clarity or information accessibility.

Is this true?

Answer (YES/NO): NO